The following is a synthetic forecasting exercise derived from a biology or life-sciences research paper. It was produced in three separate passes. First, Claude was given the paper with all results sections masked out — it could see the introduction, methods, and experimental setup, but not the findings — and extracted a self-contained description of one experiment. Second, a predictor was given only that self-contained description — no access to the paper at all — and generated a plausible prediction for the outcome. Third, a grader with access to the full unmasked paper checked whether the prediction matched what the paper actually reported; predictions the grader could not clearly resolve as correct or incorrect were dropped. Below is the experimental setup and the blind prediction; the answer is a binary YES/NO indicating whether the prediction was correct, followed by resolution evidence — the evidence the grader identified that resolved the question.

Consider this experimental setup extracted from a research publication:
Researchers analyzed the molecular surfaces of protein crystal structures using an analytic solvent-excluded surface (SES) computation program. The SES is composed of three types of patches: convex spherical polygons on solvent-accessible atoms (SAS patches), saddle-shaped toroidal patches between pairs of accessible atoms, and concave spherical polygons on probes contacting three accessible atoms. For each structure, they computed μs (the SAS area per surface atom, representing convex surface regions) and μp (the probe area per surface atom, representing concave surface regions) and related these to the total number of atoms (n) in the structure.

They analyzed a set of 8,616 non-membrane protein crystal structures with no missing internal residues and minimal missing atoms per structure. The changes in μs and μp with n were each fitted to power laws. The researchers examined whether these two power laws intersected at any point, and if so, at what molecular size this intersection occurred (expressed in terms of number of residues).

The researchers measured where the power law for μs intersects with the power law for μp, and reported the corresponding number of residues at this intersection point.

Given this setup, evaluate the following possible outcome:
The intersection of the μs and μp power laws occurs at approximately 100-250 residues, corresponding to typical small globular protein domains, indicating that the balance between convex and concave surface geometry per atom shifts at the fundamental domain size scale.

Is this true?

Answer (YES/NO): NO